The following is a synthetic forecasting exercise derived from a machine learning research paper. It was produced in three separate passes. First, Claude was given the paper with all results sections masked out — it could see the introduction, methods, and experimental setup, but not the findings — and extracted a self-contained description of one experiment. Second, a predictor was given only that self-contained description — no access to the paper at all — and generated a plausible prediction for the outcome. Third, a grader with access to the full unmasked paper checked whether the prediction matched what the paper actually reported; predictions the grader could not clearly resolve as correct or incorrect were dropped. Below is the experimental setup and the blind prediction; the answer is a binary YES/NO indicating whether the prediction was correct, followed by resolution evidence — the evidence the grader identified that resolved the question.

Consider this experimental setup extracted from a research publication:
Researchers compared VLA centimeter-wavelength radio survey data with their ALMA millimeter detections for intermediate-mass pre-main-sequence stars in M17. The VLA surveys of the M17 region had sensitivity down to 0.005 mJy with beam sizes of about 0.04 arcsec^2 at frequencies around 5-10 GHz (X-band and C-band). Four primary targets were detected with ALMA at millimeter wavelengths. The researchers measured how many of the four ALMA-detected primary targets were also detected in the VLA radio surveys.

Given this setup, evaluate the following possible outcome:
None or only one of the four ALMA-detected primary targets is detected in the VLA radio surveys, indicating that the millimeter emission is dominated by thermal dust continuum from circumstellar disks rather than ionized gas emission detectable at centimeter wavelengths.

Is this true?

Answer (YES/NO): YES